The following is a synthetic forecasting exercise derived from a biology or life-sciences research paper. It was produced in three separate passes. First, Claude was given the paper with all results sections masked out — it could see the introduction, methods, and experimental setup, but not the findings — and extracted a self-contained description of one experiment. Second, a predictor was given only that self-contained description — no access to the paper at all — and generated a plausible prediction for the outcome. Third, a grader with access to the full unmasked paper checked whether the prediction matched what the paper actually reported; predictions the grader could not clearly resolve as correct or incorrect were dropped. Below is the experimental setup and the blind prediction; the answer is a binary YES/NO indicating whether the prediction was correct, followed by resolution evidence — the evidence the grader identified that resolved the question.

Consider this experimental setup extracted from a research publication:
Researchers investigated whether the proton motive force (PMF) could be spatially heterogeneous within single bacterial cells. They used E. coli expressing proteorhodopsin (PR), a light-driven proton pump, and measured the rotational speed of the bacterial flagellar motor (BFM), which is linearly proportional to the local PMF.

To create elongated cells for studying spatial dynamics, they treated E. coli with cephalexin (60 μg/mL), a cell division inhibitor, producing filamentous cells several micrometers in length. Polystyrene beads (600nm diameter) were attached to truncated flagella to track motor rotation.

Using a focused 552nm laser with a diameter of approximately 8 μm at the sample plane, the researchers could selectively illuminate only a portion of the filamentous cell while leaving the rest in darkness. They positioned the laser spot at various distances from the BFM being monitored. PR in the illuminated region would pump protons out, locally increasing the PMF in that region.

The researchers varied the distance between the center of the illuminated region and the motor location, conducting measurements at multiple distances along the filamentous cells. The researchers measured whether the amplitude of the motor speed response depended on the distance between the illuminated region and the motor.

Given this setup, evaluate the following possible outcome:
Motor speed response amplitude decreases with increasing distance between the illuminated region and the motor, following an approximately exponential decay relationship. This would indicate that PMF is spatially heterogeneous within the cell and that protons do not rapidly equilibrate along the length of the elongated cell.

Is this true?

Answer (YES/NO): NO